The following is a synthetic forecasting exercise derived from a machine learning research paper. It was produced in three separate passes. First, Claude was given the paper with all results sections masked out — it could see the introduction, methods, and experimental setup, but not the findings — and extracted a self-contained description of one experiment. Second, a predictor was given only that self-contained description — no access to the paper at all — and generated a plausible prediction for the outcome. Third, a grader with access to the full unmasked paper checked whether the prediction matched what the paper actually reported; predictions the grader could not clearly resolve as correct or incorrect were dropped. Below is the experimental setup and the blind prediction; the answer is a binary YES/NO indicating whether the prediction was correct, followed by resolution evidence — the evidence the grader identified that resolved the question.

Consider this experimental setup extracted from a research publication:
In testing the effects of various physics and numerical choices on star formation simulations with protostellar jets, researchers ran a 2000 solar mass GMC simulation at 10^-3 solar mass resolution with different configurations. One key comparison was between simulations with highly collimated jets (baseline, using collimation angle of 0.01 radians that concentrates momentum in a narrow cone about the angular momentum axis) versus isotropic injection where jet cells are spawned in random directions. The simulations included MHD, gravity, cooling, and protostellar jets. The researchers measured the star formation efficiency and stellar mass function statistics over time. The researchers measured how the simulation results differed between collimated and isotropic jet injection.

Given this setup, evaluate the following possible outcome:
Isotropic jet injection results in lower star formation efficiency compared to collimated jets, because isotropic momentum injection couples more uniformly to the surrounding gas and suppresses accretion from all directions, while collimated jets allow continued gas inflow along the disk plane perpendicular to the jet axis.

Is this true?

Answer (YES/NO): NO